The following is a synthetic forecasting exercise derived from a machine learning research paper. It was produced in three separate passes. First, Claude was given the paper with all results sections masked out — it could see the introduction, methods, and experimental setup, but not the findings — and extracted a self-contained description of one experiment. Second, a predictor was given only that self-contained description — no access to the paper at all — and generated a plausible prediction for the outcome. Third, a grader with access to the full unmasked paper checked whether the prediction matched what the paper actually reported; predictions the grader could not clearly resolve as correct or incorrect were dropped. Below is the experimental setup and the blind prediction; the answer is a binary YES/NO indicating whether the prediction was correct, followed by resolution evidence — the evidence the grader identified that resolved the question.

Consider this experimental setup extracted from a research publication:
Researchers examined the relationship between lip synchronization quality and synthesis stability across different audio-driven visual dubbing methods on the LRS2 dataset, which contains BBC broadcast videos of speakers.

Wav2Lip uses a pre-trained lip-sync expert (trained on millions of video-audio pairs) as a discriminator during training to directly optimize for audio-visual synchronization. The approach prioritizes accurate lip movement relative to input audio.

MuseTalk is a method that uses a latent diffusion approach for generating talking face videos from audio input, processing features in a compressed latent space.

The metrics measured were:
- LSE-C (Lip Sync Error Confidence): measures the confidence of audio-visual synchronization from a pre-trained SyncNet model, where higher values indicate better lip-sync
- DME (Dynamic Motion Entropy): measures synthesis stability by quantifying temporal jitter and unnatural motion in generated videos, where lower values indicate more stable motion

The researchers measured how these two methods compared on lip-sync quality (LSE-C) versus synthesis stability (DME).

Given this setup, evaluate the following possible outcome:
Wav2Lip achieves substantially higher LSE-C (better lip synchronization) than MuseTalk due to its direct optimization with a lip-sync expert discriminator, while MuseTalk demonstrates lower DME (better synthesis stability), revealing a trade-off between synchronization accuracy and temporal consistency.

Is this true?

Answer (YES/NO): YES